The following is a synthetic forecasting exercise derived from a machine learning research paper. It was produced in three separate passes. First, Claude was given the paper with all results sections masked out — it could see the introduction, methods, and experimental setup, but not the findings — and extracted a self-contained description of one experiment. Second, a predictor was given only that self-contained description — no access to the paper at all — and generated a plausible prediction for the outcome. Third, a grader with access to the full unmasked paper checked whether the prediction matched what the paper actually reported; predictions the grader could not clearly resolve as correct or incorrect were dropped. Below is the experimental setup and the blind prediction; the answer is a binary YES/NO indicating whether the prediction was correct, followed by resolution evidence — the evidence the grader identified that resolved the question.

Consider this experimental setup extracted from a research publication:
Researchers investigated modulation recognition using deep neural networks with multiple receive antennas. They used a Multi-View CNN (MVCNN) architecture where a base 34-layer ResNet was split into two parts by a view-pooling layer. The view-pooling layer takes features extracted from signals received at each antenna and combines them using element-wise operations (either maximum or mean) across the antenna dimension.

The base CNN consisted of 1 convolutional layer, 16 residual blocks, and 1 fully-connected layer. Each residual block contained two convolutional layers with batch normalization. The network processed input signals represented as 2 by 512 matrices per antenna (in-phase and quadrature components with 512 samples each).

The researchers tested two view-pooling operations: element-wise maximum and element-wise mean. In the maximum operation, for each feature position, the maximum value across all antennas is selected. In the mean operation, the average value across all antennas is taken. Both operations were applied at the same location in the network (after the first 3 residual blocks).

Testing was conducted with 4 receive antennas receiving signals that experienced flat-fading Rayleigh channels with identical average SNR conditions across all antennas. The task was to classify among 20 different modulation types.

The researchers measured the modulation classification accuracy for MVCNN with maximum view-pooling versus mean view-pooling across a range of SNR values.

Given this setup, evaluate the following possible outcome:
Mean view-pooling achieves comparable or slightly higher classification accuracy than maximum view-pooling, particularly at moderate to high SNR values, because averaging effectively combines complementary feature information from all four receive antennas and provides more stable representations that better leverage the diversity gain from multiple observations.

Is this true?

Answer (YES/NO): NO